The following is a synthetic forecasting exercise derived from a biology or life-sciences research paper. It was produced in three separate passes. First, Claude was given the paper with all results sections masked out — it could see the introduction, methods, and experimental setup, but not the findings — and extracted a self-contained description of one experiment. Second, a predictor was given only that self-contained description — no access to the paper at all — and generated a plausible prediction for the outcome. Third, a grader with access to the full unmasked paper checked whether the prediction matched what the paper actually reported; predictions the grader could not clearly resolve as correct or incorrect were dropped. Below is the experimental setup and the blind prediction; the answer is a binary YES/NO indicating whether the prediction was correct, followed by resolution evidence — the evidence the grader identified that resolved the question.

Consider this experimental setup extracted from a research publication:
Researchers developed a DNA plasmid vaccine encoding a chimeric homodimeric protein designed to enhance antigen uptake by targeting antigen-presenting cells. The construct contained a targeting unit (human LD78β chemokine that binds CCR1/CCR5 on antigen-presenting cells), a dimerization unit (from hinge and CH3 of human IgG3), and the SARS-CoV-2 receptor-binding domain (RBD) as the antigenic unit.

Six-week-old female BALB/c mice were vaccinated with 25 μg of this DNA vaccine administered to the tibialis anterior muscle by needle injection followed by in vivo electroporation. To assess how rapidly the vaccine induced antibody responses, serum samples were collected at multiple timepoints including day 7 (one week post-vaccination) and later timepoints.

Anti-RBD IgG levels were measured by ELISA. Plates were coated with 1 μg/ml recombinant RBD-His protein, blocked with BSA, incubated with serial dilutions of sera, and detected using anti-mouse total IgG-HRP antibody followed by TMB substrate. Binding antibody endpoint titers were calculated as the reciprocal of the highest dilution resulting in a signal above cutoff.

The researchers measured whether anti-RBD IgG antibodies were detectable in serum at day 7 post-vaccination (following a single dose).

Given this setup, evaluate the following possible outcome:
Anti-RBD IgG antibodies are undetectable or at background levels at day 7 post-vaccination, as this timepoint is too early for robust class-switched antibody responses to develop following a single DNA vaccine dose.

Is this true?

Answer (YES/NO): NO